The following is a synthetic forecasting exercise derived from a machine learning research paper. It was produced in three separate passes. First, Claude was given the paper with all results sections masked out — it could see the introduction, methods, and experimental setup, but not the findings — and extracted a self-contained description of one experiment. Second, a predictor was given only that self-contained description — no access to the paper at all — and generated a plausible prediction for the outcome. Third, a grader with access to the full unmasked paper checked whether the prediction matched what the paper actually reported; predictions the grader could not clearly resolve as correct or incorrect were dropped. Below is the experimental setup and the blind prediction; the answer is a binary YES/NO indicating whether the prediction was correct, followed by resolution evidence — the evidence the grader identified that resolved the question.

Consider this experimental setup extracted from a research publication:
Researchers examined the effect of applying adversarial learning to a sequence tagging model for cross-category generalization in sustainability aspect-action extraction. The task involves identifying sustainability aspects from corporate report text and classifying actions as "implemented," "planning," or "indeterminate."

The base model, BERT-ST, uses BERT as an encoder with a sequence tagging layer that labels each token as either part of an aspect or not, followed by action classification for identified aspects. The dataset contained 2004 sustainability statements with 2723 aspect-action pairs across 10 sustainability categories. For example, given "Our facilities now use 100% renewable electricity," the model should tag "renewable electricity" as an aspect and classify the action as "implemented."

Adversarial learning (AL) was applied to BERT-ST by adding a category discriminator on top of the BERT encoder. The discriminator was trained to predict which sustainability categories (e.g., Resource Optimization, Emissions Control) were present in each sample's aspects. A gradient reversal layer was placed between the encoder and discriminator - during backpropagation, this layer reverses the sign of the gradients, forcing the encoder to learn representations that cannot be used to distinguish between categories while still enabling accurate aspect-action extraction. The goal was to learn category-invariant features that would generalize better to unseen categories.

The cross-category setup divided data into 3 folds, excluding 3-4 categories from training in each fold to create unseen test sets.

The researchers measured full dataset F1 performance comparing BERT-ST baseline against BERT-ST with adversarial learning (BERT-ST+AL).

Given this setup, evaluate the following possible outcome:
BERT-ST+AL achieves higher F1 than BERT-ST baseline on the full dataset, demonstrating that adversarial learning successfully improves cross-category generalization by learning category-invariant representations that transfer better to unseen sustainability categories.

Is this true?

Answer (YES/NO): NO